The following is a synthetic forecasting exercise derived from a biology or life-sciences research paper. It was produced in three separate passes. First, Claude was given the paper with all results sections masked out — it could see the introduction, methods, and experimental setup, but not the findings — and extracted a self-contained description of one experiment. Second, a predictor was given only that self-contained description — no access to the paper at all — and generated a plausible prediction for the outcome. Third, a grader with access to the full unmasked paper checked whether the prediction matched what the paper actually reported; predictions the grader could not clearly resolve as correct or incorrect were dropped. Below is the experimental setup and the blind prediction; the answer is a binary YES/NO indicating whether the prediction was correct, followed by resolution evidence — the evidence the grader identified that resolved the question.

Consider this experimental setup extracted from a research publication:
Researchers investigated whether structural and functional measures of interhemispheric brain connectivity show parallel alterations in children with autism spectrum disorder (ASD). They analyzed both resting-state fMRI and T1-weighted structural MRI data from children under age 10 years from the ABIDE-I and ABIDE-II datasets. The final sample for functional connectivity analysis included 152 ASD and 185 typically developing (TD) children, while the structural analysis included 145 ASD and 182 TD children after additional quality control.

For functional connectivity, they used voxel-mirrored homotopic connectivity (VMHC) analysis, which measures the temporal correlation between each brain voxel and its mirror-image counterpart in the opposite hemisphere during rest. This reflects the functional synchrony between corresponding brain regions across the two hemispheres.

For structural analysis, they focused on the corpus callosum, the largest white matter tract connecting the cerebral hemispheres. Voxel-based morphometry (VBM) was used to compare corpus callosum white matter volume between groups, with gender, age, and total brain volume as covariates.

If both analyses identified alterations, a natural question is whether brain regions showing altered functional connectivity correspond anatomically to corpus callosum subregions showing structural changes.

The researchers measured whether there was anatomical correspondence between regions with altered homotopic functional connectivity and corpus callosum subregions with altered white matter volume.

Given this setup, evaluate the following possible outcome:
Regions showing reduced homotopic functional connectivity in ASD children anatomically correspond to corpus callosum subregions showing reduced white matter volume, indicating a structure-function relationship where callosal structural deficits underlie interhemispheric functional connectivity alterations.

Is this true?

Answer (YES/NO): NO